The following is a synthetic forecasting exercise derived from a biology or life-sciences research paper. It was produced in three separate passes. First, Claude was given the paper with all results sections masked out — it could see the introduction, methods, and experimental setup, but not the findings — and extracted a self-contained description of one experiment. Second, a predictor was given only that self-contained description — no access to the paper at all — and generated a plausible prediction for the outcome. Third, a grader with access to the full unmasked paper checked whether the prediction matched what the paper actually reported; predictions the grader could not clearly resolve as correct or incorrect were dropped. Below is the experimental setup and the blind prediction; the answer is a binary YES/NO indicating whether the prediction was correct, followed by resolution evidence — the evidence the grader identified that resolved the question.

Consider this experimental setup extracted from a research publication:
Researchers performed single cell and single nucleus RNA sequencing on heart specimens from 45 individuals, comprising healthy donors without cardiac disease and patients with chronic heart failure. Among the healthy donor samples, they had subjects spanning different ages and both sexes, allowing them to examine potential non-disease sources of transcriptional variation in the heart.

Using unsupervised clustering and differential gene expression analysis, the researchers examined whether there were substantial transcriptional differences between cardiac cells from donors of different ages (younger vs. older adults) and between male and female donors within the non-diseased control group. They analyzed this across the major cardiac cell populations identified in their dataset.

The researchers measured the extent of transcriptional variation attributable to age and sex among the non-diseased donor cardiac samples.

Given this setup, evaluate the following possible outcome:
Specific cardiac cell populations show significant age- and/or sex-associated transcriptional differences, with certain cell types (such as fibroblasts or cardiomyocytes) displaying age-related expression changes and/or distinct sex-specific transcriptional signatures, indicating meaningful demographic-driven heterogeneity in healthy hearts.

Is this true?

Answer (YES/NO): NO